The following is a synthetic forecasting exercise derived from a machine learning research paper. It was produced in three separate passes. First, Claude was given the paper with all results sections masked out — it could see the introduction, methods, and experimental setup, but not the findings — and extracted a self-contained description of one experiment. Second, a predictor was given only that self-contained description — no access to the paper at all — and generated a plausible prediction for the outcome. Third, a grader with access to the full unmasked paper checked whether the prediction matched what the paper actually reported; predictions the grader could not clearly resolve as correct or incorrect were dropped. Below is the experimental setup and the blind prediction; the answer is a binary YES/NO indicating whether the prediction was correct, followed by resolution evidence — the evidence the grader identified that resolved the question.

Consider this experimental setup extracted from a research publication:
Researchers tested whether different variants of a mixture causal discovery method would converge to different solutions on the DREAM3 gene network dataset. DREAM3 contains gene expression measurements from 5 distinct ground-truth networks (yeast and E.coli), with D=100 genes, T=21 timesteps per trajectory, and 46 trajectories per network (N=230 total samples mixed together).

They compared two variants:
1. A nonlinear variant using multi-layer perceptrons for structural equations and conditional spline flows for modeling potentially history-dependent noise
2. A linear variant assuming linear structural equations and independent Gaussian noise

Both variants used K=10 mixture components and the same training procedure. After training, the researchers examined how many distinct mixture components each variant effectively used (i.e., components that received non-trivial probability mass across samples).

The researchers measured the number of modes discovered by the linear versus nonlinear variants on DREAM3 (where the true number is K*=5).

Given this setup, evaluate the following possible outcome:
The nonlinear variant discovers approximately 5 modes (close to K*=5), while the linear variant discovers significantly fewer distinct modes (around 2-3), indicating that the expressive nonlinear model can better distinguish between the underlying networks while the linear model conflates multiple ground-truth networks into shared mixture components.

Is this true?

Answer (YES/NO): NO